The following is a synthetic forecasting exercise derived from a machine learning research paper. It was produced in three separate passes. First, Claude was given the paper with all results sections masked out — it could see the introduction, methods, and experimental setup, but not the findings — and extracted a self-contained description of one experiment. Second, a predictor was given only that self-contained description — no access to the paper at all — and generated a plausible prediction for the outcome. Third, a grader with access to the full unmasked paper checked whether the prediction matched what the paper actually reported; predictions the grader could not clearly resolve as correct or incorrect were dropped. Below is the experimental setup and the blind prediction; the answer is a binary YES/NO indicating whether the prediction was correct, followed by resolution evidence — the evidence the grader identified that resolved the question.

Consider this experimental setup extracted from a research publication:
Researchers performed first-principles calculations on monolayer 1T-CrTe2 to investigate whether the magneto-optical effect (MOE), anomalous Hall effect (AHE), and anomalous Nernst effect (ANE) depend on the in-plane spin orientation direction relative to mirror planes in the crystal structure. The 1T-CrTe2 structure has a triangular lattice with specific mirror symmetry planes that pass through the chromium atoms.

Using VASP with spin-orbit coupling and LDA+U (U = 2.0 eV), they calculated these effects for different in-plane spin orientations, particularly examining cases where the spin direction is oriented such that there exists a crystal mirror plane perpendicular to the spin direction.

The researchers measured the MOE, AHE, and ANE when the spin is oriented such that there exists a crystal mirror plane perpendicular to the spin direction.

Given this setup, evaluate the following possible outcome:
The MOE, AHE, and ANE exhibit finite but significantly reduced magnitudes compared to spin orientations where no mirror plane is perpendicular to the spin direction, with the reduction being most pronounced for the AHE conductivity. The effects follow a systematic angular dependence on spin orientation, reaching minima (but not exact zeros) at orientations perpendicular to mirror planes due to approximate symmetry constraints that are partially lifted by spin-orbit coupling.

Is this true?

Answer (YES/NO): NO